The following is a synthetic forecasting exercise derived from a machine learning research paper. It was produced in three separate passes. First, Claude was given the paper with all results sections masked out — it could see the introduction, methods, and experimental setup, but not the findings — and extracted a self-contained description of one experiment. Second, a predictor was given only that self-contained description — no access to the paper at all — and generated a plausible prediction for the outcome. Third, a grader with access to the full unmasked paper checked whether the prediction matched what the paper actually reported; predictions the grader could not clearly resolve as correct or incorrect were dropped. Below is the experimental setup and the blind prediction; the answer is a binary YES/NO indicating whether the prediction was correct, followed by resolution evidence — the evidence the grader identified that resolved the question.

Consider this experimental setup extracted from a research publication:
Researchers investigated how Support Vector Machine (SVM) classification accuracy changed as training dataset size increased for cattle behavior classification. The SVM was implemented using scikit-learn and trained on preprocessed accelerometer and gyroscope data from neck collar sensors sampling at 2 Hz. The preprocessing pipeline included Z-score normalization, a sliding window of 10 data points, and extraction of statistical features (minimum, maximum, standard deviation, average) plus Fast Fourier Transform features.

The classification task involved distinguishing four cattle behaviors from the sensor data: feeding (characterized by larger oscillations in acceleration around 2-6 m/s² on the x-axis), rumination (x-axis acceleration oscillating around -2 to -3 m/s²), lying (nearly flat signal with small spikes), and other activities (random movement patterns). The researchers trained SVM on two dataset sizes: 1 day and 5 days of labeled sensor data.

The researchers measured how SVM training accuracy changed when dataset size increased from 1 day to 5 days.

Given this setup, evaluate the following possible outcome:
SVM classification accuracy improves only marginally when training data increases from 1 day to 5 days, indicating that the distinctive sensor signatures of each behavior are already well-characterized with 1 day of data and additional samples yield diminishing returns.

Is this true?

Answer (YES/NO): NO